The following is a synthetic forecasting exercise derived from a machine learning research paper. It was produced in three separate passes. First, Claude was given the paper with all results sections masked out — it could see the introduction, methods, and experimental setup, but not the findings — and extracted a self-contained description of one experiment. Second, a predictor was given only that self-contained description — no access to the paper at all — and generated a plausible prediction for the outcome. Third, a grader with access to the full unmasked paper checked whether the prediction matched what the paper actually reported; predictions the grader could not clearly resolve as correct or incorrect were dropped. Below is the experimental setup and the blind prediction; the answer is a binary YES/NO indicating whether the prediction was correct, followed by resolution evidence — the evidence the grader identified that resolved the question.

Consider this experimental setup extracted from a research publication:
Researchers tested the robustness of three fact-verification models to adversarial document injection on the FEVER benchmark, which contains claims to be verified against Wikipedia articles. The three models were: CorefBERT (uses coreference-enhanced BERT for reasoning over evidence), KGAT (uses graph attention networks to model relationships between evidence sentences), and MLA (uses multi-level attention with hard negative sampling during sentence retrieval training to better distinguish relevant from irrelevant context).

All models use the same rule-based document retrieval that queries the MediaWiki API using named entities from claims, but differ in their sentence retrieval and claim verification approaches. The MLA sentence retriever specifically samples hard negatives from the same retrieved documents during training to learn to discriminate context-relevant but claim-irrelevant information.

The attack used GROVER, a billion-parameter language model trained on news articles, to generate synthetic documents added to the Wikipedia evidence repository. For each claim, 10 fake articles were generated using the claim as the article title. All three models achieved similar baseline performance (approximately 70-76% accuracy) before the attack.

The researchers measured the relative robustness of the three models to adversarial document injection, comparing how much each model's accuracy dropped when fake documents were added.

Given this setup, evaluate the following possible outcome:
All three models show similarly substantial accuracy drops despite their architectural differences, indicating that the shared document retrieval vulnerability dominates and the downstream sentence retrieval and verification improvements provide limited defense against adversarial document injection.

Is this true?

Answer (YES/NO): NO